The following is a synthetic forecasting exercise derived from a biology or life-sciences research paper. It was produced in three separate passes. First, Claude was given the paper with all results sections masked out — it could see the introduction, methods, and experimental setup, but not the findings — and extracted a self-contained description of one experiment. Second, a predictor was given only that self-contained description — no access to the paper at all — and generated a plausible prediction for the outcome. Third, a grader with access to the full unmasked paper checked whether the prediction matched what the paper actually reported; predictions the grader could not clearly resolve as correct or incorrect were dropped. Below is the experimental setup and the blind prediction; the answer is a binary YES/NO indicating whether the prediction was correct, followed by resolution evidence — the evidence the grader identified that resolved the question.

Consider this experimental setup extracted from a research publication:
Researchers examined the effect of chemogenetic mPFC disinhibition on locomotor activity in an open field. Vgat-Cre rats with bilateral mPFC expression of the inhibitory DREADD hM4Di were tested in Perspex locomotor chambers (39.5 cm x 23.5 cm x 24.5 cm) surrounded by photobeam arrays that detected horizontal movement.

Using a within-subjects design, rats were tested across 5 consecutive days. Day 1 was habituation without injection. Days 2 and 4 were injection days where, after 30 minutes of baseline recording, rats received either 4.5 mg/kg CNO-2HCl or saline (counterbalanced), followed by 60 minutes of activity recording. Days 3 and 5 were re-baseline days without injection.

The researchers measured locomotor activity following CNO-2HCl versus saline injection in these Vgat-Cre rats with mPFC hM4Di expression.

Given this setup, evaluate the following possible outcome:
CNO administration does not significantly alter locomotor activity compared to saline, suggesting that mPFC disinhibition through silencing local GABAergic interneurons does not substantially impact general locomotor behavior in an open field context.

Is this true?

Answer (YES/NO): NO